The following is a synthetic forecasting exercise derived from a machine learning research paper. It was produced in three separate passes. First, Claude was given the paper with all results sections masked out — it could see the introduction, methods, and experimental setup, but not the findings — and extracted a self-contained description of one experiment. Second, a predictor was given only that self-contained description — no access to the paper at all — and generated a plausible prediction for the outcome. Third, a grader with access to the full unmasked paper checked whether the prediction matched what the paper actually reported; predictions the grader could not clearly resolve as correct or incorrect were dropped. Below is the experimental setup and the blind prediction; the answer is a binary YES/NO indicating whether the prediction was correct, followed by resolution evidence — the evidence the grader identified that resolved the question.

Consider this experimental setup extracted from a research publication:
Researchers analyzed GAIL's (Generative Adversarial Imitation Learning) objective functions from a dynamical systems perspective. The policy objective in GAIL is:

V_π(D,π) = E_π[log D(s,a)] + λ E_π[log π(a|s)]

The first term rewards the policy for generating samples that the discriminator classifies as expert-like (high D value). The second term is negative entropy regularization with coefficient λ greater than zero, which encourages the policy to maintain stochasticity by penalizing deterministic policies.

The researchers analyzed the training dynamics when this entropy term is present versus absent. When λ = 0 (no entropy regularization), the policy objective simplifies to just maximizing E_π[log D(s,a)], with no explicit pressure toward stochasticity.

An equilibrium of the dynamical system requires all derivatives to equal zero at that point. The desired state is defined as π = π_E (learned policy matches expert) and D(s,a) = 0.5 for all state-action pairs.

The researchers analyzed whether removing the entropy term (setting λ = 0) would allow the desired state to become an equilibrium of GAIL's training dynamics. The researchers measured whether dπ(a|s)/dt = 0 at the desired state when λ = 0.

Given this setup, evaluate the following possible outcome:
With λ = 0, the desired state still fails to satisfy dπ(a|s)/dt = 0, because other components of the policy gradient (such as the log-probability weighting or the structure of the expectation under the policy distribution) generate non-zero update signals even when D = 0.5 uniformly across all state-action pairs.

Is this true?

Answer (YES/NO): NO